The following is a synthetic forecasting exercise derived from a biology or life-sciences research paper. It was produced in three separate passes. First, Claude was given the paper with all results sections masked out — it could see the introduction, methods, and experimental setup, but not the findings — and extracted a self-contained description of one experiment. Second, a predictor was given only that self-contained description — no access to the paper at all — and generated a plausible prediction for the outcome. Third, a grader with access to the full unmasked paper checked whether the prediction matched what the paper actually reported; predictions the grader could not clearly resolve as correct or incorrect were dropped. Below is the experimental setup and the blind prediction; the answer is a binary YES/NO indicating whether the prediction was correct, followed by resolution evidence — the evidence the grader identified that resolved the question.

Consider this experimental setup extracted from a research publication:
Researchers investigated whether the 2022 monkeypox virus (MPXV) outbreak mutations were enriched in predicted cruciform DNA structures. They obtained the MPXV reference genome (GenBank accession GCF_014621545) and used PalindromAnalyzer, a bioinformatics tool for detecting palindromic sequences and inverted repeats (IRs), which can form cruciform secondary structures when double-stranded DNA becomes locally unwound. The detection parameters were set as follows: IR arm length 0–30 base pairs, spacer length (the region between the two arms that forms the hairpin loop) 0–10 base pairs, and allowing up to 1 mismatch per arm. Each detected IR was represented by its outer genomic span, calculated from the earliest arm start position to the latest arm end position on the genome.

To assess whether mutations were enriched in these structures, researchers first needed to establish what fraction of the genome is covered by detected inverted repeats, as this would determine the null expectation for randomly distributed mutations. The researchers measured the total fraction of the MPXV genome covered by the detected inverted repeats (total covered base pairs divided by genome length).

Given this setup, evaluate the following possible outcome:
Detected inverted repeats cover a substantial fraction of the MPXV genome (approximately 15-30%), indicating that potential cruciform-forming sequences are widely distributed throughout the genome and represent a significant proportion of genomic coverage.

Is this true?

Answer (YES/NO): NO